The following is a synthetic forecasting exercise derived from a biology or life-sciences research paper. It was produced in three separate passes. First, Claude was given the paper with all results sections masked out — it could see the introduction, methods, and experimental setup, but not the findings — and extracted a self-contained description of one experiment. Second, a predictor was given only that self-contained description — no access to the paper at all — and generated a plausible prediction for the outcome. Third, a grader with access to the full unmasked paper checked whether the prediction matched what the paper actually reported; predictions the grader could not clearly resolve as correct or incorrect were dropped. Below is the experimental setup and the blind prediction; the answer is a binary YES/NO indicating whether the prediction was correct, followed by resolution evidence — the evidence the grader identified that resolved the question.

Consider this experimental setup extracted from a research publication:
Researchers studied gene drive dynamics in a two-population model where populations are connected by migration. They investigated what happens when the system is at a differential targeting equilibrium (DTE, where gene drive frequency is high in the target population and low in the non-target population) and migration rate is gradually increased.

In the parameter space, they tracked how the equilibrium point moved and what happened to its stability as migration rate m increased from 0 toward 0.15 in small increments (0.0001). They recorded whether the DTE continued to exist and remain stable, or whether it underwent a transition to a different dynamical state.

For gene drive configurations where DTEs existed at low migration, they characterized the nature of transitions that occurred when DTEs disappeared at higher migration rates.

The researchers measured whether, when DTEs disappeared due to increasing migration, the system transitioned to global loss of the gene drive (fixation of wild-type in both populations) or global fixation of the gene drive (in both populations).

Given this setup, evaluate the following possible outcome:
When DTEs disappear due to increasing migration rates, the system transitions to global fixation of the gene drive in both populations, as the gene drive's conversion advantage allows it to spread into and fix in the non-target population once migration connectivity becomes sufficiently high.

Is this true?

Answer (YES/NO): NO